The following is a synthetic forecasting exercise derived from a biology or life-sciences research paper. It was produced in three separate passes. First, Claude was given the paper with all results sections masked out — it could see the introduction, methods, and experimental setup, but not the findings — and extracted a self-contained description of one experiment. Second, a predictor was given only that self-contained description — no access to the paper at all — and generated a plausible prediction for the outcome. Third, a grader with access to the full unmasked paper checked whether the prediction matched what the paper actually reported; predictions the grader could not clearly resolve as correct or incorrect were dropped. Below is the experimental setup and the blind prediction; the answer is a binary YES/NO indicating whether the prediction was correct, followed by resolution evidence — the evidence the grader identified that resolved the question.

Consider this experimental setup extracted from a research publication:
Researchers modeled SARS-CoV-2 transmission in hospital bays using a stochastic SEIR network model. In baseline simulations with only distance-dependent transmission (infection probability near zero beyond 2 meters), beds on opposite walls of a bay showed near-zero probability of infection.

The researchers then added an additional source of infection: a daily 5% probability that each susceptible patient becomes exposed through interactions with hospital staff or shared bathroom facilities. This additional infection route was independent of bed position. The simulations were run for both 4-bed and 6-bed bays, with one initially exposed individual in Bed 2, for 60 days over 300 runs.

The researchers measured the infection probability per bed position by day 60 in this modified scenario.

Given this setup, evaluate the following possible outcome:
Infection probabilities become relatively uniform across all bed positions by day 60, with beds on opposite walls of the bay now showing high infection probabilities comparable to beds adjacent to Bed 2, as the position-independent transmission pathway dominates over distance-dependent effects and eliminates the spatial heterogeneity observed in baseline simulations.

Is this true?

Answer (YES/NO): YES